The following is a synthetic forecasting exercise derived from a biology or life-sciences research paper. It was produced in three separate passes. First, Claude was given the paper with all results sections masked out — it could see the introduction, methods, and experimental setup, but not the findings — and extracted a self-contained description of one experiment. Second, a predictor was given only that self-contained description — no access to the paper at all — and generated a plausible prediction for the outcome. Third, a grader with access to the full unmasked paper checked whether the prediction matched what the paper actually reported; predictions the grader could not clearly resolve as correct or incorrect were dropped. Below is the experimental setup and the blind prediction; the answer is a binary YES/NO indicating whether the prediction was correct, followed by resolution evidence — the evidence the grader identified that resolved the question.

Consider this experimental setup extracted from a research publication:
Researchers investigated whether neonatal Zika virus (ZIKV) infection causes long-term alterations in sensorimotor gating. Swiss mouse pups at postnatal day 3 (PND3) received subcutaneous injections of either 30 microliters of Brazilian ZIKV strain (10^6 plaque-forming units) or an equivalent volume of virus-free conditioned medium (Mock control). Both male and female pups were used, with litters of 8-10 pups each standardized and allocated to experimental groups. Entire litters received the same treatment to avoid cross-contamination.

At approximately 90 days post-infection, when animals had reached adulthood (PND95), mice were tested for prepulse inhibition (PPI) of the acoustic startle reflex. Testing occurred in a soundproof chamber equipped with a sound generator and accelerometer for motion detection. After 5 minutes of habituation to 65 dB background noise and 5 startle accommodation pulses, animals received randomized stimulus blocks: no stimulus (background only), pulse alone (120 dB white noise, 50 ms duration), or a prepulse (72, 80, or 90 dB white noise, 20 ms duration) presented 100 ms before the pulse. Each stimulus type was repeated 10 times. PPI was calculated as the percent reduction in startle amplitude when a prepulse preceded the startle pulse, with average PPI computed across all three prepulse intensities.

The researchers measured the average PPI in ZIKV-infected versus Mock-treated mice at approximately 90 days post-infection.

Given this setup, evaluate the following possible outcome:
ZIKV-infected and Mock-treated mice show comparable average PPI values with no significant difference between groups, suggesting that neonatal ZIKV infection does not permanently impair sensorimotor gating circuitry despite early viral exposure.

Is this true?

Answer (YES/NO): NO